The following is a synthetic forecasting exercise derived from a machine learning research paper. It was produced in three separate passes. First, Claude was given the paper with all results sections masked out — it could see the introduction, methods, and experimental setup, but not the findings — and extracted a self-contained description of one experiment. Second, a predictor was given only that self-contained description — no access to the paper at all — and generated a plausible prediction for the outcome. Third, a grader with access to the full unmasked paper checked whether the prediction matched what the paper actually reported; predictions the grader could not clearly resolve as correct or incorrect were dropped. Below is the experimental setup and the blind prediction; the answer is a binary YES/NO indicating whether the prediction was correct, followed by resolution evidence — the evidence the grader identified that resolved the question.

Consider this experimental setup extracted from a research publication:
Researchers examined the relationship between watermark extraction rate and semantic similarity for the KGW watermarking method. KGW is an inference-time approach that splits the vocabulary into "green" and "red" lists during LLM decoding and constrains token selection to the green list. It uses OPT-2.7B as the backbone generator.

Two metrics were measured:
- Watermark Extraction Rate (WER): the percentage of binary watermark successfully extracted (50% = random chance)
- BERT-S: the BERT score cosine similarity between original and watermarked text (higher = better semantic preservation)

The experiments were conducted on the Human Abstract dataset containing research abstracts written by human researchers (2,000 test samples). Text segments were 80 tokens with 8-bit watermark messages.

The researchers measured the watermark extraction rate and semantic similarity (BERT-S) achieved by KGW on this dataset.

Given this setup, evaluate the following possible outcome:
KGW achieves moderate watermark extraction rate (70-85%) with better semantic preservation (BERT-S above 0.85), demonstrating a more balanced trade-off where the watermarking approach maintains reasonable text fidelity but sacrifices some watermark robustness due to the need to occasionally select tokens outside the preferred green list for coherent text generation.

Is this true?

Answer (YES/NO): NO